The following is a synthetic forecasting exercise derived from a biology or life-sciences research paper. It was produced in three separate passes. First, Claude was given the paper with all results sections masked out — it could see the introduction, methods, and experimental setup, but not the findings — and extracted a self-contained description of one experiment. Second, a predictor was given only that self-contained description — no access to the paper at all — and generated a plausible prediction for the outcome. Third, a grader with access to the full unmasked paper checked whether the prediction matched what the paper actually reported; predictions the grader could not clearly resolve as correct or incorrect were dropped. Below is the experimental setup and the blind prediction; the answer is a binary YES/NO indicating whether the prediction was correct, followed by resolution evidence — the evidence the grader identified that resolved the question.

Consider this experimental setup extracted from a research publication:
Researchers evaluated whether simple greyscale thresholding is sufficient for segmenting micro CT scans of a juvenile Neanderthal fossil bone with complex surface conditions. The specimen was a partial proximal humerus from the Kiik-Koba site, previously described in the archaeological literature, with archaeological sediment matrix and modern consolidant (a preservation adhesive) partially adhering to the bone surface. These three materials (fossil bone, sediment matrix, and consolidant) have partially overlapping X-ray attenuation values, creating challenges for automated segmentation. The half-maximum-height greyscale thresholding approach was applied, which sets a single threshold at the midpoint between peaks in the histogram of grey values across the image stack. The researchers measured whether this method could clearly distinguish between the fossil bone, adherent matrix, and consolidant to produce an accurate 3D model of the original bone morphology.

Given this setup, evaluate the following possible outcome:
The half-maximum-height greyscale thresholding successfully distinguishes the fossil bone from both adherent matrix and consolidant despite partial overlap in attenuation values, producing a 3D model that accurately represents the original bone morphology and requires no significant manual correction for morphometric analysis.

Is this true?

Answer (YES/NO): NO